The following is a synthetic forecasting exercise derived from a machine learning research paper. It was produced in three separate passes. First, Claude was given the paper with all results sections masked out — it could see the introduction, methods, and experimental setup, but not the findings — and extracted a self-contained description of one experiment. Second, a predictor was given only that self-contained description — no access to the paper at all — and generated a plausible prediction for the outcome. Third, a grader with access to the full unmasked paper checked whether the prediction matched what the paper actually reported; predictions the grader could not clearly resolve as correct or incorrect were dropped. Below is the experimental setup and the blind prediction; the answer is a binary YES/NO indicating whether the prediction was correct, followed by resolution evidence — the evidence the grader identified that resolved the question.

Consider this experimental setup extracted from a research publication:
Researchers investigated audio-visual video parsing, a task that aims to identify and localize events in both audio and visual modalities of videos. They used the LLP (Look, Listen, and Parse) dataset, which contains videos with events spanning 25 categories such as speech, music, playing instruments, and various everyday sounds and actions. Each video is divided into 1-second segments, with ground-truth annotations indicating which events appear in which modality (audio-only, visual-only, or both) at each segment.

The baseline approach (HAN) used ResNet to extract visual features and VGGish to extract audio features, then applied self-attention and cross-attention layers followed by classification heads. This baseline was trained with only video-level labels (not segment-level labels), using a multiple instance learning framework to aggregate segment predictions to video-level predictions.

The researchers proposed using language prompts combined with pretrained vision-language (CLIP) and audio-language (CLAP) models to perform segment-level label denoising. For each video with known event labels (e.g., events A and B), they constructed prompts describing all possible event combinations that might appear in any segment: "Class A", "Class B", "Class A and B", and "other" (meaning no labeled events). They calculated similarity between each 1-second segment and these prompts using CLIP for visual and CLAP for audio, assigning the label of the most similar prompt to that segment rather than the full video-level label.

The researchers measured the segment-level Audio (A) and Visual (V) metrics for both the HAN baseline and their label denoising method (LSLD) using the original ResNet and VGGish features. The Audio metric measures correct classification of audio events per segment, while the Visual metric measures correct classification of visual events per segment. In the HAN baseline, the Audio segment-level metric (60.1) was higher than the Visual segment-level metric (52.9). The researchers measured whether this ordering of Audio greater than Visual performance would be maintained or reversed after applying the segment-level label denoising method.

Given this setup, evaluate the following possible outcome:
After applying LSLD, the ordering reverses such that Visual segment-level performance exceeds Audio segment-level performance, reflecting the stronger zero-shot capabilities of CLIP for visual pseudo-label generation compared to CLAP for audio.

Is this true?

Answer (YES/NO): YES